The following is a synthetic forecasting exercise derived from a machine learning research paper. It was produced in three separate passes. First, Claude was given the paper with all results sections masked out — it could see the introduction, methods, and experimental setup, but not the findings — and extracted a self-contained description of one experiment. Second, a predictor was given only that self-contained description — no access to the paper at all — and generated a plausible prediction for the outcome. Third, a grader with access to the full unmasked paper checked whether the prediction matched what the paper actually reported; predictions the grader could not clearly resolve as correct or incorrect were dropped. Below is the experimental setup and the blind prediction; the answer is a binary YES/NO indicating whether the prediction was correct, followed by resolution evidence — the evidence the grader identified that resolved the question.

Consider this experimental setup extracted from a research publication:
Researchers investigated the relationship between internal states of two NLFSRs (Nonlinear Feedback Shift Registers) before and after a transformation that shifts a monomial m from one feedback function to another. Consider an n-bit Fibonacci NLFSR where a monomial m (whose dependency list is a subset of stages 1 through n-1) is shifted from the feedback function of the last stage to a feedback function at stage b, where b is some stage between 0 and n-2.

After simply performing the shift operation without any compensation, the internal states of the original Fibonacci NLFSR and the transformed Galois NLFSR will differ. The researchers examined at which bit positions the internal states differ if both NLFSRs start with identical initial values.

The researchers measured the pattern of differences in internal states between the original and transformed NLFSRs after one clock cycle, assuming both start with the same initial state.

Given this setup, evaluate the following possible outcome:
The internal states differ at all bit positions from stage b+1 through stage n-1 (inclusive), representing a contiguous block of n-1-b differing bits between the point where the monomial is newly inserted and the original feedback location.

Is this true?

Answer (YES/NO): NO